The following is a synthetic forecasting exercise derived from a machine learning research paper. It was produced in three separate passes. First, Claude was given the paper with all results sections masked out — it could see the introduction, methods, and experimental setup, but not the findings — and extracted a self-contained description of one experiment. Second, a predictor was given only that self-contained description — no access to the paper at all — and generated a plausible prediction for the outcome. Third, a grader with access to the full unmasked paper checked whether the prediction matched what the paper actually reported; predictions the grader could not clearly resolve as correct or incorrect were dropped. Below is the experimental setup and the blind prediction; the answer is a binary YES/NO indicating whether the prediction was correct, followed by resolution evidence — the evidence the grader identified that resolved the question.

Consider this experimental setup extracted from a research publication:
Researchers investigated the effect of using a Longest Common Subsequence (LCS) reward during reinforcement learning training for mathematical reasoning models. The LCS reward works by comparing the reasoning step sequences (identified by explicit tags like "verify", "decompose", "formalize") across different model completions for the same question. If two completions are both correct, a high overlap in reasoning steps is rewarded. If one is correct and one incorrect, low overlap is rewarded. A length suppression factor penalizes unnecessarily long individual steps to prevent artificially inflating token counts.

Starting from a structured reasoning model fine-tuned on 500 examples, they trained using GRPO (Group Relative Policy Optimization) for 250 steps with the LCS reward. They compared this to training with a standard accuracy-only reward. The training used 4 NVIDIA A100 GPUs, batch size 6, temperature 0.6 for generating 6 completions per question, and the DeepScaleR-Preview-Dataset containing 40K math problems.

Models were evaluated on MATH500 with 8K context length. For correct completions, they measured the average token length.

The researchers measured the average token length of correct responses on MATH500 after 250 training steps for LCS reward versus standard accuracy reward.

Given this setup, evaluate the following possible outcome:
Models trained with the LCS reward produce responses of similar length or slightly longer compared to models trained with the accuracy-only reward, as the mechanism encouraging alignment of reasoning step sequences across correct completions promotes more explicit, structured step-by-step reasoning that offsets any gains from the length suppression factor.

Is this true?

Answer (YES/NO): NO